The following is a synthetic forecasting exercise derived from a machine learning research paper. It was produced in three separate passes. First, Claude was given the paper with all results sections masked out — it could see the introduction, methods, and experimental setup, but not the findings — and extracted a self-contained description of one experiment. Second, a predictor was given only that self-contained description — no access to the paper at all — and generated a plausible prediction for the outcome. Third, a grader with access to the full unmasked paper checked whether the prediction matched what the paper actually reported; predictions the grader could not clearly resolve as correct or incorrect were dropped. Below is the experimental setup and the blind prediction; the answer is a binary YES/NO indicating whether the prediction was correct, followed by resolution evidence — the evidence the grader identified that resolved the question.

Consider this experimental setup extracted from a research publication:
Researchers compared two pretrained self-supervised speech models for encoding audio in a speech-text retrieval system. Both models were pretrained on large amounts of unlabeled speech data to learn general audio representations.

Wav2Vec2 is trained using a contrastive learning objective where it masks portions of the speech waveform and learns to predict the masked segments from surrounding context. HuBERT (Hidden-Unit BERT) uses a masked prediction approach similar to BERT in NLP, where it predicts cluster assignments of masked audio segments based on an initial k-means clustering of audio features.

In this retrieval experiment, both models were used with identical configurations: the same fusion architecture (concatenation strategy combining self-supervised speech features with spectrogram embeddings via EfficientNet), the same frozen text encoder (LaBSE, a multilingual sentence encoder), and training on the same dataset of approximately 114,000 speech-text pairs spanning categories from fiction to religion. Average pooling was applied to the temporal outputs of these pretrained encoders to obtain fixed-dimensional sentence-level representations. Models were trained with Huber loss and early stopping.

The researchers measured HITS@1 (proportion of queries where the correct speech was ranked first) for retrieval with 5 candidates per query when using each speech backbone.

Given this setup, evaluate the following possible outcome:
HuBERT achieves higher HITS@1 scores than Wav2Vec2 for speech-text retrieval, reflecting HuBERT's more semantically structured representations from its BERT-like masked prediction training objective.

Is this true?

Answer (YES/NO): YES